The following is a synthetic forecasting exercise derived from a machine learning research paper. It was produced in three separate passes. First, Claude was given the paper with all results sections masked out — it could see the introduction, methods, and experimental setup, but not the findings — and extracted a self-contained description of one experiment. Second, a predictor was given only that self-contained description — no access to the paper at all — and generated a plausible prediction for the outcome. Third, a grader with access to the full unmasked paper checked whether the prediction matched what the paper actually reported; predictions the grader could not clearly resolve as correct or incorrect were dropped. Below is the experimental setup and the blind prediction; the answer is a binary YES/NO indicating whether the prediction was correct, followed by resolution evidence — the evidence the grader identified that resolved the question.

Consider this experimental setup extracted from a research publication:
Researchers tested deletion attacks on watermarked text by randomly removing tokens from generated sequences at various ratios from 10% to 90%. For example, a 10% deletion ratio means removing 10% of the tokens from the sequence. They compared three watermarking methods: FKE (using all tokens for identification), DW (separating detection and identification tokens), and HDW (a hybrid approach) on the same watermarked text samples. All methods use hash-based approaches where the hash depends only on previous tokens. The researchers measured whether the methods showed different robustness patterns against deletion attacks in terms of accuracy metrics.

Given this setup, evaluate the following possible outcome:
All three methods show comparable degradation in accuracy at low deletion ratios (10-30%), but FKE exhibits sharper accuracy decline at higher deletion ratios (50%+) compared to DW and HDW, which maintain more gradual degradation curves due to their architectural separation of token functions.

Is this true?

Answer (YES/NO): NO